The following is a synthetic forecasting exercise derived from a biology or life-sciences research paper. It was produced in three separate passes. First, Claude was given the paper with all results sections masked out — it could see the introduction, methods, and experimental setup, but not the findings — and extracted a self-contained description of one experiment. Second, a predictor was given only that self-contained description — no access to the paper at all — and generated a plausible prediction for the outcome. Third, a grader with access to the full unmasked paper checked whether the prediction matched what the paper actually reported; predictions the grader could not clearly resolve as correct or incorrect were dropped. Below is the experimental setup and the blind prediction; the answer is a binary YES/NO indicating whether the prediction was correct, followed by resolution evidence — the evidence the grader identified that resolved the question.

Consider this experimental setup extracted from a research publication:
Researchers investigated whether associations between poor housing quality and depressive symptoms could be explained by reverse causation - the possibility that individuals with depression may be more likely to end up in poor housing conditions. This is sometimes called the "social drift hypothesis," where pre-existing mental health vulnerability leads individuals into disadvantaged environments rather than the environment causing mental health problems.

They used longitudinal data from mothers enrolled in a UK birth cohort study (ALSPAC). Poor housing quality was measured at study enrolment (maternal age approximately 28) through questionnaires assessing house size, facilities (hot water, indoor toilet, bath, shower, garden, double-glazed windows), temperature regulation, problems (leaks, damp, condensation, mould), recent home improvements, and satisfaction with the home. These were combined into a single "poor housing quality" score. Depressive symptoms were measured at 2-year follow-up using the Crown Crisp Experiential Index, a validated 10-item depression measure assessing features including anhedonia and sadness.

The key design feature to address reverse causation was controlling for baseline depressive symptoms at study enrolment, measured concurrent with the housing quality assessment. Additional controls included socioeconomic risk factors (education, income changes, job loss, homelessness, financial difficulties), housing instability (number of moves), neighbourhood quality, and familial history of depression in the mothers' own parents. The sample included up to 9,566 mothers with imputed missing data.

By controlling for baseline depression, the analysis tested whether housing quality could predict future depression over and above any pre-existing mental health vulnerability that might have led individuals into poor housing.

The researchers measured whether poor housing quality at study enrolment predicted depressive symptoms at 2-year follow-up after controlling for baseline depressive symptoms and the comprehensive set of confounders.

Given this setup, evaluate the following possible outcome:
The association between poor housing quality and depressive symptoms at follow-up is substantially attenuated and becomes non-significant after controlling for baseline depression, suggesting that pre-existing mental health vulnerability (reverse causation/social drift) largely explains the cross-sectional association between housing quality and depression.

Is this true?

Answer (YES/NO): NO